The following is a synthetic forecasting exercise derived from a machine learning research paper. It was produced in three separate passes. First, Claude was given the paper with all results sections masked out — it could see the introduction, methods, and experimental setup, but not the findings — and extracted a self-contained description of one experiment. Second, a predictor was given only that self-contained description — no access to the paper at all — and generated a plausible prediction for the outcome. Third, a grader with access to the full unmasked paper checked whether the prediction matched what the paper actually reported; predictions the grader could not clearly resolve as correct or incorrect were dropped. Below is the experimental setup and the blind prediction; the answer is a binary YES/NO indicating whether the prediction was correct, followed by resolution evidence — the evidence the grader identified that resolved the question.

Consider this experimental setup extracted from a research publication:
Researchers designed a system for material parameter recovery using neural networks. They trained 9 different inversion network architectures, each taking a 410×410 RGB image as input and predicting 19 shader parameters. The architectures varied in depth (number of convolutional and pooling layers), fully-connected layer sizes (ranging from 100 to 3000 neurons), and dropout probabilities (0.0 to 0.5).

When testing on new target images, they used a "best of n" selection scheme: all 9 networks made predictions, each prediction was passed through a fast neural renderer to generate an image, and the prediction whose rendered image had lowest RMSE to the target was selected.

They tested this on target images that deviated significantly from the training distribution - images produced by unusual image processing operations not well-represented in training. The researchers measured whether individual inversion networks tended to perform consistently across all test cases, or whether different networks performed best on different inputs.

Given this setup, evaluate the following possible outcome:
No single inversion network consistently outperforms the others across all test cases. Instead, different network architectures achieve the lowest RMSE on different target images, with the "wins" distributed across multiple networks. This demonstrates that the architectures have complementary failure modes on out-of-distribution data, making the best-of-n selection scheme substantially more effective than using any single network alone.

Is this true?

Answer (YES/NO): YES